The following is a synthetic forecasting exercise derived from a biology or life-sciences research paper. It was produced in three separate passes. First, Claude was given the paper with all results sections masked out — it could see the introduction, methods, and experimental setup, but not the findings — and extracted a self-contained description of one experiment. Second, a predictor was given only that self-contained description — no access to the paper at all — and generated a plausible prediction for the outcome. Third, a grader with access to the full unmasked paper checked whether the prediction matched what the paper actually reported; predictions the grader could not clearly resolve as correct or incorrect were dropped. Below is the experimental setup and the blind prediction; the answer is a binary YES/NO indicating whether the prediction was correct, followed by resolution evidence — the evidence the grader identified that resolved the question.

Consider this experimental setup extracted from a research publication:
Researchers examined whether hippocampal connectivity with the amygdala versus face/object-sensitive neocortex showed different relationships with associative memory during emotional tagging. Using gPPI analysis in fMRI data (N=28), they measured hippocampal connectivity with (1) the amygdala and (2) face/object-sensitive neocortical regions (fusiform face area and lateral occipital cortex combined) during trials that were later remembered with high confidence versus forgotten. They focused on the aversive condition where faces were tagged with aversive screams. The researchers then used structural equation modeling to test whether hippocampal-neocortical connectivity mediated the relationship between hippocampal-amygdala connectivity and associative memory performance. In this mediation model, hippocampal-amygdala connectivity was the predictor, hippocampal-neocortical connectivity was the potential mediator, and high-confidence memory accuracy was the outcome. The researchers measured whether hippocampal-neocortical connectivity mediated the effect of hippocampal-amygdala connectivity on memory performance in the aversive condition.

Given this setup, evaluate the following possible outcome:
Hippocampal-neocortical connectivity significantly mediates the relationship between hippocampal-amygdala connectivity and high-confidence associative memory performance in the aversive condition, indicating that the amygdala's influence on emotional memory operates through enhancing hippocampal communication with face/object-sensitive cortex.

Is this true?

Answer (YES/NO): YES